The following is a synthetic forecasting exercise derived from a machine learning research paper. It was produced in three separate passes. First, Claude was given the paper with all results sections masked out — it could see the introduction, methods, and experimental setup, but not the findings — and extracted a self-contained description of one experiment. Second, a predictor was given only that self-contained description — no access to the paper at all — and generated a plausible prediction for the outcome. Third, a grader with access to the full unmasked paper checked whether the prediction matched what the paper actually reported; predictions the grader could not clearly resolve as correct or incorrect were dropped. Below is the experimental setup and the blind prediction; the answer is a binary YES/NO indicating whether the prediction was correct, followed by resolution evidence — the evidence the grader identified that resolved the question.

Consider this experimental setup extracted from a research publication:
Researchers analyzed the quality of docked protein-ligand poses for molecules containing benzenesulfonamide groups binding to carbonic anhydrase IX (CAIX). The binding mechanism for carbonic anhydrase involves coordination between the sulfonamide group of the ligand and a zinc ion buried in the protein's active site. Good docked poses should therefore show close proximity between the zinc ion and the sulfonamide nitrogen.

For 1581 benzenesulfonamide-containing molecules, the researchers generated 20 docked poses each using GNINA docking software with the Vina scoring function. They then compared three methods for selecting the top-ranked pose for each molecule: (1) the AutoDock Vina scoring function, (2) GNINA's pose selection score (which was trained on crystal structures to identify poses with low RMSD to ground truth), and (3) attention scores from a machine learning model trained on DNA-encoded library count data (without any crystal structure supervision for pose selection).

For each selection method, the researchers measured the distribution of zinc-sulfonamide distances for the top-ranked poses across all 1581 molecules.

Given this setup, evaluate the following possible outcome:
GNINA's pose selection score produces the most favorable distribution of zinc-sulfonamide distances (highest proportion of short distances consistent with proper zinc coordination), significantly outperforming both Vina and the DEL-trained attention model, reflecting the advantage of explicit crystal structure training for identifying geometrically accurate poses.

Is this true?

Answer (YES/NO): NO